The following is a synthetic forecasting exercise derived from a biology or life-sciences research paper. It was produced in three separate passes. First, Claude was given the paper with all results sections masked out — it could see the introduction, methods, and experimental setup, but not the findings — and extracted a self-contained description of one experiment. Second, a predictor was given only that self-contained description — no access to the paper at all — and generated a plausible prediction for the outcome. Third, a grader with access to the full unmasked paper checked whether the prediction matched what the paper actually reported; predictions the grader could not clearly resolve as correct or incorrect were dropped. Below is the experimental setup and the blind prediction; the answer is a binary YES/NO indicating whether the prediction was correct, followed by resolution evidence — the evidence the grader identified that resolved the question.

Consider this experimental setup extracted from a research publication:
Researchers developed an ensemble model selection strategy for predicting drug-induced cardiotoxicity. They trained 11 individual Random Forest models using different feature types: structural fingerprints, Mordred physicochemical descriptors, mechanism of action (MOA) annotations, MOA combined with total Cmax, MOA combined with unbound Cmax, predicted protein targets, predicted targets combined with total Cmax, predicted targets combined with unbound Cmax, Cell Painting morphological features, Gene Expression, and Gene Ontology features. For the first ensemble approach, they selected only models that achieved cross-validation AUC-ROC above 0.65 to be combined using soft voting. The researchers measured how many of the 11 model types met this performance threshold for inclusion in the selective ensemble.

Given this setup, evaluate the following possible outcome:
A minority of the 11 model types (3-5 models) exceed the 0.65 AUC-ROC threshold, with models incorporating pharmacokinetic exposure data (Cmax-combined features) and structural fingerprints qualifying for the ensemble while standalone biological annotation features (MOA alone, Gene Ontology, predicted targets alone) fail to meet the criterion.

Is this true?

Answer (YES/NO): NO